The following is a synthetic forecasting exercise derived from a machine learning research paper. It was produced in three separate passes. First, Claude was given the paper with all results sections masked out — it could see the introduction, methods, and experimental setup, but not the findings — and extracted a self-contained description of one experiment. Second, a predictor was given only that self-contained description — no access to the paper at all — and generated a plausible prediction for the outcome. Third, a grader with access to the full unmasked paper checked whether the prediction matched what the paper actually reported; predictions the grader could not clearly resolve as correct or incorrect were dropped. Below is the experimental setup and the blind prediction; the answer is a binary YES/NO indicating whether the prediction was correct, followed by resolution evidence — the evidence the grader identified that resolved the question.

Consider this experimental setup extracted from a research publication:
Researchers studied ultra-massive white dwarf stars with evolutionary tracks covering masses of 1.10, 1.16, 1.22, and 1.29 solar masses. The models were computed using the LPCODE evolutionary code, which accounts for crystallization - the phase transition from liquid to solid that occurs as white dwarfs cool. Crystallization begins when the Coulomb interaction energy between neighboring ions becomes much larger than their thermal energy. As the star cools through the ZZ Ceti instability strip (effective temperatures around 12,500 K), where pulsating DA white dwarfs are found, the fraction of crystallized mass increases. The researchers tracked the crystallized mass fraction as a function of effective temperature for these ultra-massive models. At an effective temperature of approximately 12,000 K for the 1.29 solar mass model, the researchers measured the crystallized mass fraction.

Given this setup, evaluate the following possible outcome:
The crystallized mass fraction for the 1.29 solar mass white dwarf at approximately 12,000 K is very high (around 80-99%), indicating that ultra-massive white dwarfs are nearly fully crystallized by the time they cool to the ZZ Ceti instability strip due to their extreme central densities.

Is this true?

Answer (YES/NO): YES